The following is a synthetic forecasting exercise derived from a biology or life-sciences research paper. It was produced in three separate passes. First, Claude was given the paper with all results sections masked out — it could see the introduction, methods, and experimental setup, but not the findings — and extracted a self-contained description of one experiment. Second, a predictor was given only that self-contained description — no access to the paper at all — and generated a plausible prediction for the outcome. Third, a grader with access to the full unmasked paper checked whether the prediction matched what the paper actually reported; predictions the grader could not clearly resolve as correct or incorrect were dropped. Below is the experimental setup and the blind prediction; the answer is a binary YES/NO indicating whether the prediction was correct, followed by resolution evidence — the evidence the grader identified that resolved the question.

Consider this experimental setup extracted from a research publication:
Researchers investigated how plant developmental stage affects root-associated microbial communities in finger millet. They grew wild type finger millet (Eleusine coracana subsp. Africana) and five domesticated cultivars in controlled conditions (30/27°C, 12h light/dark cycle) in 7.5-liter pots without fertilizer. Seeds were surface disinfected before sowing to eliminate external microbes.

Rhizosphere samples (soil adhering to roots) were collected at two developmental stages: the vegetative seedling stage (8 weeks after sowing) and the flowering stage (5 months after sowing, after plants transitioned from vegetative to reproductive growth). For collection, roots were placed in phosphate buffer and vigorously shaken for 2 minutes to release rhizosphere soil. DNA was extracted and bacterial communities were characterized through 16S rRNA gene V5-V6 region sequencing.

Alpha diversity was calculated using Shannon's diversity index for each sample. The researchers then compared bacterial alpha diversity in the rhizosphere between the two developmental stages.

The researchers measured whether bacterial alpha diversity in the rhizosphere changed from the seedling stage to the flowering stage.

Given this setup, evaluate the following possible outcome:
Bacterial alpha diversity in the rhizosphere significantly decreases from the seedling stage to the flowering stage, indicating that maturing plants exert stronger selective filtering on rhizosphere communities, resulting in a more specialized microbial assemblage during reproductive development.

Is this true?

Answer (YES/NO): YES